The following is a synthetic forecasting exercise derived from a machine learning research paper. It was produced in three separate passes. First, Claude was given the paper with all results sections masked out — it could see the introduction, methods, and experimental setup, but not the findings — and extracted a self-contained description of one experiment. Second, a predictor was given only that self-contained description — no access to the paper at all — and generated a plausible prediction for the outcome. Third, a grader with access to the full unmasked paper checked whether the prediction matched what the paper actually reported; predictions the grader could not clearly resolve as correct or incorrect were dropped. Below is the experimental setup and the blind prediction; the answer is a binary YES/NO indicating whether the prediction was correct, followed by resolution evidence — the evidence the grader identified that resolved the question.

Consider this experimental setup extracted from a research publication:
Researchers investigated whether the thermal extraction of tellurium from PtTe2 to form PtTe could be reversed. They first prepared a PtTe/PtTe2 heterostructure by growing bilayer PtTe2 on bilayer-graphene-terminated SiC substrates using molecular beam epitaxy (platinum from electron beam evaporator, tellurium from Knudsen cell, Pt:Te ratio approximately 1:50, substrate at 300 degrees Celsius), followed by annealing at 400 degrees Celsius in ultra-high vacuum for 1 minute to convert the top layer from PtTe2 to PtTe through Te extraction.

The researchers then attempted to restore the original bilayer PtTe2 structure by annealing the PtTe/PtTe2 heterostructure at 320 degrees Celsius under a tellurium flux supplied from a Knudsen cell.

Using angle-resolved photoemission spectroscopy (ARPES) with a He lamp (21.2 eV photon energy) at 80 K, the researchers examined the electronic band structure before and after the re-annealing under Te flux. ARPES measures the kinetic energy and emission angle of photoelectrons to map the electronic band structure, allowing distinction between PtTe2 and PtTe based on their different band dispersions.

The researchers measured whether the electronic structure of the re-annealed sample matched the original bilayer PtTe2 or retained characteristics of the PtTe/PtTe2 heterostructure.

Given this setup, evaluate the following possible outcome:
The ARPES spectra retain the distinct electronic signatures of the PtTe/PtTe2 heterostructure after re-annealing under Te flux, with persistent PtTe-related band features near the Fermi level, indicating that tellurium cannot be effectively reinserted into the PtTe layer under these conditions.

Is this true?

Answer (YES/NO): NO